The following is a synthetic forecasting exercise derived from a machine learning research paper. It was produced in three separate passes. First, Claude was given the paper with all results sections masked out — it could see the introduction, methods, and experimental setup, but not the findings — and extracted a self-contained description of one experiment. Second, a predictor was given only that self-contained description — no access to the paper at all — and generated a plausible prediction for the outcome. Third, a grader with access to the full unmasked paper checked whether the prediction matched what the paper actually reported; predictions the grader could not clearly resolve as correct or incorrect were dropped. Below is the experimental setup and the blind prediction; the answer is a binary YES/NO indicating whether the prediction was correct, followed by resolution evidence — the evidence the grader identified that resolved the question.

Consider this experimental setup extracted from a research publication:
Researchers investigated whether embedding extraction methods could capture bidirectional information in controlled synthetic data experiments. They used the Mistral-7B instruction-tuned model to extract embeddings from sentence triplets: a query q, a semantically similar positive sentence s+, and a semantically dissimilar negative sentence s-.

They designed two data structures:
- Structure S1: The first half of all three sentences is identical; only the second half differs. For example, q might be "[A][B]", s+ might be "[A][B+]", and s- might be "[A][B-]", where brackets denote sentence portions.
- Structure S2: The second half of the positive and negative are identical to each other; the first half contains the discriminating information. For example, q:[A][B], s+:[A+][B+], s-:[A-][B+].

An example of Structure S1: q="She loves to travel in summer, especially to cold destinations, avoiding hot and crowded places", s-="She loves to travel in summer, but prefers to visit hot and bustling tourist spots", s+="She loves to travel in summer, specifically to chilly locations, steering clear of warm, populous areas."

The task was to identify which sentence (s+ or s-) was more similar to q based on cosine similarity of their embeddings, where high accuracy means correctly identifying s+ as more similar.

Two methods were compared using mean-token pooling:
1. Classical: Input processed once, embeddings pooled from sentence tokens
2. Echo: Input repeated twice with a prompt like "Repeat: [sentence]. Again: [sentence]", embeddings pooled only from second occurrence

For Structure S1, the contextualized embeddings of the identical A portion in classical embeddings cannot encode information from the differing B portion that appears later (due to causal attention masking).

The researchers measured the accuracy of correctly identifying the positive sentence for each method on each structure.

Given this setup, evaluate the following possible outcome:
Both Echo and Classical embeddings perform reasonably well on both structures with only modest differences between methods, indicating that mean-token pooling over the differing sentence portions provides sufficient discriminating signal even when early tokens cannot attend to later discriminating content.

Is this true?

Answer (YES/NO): NO